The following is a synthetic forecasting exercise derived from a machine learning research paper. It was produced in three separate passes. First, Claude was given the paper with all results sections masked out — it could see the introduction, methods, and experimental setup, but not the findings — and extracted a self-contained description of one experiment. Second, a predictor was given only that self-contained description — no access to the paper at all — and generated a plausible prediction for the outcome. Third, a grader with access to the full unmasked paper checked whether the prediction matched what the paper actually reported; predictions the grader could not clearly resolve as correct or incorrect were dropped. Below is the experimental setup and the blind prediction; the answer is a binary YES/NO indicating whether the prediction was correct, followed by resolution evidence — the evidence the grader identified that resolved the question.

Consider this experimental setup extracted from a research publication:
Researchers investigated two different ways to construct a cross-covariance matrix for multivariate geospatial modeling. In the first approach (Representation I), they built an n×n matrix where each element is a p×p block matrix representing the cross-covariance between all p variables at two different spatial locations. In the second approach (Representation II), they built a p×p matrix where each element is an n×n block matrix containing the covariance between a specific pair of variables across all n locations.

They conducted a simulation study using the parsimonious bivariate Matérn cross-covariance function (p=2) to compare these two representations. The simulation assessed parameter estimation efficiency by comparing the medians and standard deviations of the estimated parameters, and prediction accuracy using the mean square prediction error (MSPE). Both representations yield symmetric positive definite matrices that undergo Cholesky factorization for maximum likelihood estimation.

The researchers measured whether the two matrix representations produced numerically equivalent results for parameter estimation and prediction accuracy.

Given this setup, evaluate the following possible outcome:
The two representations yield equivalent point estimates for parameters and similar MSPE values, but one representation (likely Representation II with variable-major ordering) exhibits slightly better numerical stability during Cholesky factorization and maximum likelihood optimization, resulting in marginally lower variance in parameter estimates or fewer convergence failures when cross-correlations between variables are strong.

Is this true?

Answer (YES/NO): NO